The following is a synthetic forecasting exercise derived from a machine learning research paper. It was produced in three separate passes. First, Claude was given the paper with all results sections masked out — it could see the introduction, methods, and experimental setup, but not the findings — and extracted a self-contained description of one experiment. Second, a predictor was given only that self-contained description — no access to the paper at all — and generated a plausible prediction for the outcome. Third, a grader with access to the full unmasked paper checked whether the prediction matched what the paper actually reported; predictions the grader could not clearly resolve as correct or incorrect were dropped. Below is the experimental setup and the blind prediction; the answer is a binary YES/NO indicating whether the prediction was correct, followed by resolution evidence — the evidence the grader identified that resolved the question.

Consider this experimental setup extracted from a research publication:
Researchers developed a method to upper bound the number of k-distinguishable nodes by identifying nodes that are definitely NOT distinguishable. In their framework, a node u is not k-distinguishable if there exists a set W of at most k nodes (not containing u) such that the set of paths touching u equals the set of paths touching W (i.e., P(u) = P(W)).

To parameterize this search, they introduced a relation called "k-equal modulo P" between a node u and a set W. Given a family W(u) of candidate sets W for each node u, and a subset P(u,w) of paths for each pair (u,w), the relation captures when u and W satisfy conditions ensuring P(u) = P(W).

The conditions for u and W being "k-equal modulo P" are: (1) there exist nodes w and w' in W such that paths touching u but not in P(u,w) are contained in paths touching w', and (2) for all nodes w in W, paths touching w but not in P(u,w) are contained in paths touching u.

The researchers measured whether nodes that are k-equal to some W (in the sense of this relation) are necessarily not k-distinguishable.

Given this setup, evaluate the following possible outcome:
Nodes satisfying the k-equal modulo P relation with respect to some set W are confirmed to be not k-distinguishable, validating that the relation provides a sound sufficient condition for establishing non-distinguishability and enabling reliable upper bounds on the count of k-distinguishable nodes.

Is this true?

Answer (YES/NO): YES